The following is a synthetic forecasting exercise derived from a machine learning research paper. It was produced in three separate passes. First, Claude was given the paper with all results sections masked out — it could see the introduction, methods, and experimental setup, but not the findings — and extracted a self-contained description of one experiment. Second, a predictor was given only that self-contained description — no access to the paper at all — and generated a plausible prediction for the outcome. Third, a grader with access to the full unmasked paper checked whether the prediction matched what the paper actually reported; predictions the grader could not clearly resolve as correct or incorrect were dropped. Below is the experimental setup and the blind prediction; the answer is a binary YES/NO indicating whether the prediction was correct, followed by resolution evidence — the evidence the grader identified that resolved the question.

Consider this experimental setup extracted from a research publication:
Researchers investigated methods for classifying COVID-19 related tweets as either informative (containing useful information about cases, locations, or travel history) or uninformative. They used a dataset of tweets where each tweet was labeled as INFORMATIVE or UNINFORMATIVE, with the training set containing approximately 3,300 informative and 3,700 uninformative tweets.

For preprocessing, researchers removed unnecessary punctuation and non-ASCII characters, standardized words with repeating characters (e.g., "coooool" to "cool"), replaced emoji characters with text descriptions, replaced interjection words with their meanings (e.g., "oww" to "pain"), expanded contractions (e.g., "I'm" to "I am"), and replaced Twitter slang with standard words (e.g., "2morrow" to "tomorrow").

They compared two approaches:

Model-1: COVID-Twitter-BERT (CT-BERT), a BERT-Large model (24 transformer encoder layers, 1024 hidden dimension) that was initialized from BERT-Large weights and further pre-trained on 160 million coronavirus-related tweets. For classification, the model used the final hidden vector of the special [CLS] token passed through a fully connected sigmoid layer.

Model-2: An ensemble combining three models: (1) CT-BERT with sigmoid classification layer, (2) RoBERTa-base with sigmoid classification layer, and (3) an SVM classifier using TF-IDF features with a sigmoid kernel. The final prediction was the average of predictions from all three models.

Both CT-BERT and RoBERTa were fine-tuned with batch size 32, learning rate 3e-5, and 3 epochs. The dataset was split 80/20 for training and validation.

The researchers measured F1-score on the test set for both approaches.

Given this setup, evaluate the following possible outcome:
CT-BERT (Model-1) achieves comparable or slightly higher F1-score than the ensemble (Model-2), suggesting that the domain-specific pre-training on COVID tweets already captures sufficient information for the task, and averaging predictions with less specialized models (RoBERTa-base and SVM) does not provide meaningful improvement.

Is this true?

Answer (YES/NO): YES